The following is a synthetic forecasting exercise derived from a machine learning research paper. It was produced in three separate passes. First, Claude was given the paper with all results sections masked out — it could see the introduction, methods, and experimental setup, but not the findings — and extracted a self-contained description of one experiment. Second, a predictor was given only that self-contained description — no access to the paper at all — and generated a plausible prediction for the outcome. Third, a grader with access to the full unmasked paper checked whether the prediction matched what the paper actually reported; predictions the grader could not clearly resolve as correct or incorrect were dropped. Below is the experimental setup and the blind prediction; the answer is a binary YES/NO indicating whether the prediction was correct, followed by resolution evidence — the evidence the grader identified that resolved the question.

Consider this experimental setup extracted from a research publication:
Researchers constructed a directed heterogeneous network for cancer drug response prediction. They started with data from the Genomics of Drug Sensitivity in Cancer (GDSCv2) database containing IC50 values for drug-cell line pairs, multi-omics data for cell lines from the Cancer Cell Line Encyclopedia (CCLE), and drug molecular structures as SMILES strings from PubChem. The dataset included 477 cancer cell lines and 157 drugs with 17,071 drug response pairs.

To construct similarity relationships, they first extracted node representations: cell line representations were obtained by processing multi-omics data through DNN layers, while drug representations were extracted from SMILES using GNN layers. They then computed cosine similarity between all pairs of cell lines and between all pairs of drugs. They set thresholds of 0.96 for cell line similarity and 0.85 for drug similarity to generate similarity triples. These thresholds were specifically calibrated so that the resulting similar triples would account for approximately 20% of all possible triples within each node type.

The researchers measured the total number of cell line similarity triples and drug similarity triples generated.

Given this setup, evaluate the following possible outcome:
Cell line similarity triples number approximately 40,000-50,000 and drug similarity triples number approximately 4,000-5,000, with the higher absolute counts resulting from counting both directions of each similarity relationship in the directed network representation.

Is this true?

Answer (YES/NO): NO